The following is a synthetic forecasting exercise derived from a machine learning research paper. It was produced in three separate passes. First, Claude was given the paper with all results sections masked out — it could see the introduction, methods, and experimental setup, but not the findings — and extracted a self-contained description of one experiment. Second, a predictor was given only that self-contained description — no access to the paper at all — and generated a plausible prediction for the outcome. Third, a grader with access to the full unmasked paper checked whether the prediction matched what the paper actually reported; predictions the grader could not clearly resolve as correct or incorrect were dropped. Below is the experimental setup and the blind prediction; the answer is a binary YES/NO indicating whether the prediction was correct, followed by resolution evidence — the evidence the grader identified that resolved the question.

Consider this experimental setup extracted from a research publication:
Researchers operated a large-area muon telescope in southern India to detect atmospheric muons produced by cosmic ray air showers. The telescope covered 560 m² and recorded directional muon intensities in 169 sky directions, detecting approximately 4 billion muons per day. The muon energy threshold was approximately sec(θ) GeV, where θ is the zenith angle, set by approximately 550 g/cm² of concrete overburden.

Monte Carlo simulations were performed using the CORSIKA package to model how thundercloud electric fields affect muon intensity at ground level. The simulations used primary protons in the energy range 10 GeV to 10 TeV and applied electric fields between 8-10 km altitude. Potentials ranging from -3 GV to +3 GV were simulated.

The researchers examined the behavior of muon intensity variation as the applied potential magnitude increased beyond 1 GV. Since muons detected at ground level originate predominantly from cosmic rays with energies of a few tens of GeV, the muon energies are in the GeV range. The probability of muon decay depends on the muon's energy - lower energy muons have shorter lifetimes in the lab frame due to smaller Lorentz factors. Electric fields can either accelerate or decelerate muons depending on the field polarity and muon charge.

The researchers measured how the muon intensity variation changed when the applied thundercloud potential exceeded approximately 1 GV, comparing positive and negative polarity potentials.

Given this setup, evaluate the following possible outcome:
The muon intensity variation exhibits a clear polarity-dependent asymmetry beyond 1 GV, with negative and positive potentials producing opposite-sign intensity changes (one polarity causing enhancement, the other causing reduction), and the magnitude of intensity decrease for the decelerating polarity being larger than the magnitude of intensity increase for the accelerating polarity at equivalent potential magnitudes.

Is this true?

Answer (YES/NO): NO